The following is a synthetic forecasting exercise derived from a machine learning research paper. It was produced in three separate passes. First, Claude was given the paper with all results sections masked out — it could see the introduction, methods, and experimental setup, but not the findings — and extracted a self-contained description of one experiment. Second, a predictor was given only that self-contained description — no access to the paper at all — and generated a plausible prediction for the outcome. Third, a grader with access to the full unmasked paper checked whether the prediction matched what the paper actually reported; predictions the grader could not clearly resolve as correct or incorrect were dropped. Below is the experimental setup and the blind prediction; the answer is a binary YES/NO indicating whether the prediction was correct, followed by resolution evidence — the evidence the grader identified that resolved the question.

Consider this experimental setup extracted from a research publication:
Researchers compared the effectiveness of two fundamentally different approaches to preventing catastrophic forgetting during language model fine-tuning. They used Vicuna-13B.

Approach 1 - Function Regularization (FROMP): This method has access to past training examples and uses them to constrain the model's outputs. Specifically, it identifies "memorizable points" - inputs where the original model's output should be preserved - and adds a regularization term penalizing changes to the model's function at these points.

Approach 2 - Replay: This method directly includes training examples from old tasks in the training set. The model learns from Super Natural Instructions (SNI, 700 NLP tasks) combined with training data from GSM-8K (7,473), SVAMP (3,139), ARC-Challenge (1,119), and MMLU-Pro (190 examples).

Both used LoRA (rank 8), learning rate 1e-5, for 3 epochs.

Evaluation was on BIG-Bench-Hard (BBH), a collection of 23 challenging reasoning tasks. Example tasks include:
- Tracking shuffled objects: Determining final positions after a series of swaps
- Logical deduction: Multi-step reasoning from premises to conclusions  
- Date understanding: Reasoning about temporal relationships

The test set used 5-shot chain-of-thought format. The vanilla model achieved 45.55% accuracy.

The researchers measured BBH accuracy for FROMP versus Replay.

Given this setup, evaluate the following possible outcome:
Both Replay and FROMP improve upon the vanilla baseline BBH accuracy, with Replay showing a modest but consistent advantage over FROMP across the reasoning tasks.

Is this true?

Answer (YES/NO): NO